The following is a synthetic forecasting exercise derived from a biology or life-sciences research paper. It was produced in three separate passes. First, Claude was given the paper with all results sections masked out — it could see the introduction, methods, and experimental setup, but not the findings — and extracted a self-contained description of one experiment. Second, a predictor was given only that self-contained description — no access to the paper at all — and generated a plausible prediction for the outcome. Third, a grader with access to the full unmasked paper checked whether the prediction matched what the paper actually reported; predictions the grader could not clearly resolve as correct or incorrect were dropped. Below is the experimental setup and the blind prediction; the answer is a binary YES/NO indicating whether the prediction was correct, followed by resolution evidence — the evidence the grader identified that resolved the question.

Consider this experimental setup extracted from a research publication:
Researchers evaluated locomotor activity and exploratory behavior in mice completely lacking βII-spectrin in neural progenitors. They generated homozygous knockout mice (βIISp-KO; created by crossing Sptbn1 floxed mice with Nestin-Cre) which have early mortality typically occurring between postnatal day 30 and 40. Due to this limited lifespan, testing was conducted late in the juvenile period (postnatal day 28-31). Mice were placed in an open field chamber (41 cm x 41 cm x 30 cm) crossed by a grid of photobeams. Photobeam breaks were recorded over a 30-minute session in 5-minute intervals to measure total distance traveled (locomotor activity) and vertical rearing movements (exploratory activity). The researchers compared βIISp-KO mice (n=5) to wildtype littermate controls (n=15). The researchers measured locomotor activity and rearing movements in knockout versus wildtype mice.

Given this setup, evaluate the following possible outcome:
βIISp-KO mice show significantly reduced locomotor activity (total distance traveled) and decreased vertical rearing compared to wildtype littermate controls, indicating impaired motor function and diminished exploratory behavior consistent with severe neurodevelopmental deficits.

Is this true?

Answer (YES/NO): NO